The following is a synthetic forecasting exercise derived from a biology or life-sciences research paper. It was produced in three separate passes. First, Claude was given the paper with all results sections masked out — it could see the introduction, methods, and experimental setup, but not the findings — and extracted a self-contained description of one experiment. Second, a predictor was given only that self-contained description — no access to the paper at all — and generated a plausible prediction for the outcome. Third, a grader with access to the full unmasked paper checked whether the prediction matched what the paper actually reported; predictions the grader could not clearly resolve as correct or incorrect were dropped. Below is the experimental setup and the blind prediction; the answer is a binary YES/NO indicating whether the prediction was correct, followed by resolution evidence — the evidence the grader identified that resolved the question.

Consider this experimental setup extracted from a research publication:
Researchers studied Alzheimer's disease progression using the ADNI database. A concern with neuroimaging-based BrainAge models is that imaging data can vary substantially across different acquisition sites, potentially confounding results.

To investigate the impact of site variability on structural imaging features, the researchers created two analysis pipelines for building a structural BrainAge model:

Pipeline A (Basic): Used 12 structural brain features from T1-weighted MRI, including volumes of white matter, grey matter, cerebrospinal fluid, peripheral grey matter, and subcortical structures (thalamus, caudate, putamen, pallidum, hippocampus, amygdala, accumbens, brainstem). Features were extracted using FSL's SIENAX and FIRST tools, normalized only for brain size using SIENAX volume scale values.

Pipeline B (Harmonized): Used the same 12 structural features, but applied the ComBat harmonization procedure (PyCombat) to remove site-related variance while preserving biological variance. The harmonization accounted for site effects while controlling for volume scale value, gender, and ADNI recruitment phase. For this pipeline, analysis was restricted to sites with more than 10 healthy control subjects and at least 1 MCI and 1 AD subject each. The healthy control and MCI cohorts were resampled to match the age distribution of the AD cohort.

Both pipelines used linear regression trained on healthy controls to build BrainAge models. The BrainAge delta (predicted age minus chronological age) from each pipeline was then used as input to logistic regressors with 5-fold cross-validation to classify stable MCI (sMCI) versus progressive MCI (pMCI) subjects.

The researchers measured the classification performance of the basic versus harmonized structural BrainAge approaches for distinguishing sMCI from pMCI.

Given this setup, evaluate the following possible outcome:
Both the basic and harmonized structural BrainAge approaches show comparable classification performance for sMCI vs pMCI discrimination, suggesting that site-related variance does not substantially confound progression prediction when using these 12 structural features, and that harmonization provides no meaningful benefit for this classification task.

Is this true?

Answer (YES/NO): NO